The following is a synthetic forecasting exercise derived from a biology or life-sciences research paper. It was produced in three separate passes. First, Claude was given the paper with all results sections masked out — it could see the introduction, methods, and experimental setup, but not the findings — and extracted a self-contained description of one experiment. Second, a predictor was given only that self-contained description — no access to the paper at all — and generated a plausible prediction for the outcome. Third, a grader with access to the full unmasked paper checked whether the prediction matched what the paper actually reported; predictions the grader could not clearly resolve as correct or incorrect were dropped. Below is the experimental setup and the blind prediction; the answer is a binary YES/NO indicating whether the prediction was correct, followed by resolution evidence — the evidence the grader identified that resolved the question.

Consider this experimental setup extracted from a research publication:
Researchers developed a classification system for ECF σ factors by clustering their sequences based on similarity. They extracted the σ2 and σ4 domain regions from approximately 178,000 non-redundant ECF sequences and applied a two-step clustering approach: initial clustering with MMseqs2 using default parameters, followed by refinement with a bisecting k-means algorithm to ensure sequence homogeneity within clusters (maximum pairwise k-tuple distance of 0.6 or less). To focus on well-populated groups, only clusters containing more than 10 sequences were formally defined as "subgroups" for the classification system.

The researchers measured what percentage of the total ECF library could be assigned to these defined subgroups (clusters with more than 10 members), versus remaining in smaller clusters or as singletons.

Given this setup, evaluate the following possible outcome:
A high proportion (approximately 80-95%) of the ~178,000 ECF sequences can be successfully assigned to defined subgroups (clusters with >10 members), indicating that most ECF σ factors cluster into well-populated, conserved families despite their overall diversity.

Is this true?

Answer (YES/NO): NO